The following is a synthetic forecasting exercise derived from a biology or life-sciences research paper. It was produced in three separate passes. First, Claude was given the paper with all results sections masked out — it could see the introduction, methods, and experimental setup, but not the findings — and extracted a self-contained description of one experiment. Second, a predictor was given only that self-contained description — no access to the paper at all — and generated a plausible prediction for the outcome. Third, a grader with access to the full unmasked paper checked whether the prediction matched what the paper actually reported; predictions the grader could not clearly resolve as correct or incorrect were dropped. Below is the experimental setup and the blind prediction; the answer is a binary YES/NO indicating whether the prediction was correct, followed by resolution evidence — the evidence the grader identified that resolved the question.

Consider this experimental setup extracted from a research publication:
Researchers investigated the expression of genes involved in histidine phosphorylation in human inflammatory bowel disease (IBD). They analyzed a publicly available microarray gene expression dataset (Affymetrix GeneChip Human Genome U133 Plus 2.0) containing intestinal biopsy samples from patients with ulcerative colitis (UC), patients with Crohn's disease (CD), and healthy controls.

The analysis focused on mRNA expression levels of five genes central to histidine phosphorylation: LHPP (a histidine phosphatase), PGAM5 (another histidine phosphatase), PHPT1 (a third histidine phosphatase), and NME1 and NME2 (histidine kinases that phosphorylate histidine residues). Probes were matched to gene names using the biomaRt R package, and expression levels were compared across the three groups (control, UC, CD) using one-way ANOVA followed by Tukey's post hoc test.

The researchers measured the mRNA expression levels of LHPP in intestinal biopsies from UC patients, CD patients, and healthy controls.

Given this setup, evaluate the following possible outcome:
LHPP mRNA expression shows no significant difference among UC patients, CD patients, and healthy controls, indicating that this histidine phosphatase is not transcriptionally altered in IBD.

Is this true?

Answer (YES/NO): NO